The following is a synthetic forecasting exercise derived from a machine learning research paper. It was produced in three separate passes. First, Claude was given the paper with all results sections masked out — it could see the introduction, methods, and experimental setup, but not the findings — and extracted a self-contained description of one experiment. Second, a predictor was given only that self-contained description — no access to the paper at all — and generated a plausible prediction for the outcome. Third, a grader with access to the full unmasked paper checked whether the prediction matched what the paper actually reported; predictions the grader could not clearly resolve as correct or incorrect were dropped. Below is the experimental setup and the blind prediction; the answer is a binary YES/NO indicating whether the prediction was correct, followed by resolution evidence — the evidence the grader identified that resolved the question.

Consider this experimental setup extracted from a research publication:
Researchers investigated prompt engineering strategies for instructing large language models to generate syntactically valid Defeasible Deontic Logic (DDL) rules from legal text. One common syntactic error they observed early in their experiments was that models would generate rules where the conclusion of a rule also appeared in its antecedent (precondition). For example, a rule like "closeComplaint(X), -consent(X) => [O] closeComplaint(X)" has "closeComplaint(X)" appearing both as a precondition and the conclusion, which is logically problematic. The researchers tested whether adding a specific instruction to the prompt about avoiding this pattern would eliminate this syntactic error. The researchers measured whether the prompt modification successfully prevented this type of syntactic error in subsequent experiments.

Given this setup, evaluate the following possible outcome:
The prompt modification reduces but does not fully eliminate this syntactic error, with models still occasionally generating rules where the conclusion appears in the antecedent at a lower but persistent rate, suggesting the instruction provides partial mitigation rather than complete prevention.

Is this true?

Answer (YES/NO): NO